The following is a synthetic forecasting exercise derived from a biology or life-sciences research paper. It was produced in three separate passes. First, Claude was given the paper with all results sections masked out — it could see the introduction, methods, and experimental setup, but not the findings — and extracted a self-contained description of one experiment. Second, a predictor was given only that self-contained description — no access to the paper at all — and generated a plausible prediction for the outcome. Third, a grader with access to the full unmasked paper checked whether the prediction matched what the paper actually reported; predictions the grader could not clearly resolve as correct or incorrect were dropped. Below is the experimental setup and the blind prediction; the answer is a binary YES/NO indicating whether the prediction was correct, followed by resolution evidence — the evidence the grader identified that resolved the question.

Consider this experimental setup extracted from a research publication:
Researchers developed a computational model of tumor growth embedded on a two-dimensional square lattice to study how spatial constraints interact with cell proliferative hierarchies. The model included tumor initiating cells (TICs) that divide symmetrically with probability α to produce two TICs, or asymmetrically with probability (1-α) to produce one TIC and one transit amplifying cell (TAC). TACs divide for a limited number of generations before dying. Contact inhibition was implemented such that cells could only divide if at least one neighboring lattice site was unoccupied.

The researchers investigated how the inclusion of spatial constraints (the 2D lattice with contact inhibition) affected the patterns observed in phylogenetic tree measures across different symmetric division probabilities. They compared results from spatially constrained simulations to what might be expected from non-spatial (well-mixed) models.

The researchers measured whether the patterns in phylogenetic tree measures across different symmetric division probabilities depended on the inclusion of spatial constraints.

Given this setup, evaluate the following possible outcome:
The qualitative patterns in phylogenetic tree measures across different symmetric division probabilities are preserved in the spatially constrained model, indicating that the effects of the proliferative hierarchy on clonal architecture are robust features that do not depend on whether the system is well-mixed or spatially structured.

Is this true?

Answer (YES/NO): NO